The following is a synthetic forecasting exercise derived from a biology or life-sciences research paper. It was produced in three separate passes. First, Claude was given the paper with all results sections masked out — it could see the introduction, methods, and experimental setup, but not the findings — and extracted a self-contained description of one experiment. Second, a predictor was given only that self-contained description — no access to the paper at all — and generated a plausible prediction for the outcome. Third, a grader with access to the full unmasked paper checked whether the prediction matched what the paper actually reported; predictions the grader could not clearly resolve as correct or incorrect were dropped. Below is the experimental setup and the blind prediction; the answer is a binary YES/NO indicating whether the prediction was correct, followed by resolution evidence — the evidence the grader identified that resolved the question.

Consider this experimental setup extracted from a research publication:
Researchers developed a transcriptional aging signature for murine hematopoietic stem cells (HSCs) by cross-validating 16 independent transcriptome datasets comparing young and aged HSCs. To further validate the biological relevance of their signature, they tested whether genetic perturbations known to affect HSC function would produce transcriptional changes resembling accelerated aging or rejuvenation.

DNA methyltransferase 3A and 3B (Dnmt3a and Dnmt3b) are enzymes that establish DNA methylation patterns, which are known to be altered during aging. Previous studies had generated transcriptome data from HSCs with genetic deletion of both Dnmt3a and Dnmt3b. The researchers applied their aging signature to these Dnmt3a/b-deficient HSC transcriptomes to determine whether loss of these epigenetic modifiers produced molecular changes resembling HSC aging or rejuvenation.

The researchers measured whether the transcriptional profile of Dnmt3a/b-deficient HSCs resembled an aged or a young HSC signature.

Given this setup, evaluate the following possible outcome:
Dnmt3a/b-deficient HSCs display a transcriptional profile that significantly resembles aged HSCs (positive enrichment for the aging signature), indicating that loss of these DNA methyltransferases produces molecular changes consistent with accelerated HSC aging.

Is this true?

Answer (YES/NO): YES